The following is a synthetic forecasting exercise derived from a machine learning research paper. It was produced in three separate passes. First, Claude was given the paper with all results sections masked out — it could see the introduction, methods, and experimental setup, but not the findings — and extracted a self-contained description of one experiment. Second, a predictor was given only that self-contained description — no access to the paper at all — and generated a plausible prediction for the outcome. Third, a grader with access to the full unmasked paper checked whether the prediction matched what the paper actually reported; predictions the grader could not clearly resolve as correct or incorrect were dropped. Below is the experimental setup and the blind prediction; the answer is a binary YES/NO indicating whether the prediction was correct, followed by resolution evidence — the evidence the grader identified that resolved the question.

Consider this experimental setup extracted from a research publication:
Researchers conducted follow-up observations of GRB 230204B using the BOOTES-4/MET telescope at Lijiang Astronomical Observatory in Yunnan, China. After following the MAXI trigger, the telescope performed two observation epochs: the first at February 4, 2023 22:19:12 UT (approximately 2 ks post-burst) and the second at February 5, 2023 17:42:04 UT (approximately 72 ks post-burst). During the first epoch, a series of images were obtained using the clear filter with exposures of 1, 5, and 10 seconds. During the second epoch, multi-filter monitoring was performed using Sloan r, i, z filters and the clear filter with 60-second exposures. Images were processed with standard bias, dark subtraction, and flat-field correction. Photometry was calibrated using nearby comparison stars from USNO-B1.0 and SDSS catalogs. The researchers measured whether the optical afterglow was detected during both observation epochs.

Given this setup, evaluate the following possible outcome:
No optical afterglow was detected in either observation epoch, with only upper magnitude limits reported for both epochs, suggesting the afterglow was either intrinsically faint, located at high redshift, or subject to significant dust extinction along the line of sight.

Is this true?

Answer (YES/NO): NO